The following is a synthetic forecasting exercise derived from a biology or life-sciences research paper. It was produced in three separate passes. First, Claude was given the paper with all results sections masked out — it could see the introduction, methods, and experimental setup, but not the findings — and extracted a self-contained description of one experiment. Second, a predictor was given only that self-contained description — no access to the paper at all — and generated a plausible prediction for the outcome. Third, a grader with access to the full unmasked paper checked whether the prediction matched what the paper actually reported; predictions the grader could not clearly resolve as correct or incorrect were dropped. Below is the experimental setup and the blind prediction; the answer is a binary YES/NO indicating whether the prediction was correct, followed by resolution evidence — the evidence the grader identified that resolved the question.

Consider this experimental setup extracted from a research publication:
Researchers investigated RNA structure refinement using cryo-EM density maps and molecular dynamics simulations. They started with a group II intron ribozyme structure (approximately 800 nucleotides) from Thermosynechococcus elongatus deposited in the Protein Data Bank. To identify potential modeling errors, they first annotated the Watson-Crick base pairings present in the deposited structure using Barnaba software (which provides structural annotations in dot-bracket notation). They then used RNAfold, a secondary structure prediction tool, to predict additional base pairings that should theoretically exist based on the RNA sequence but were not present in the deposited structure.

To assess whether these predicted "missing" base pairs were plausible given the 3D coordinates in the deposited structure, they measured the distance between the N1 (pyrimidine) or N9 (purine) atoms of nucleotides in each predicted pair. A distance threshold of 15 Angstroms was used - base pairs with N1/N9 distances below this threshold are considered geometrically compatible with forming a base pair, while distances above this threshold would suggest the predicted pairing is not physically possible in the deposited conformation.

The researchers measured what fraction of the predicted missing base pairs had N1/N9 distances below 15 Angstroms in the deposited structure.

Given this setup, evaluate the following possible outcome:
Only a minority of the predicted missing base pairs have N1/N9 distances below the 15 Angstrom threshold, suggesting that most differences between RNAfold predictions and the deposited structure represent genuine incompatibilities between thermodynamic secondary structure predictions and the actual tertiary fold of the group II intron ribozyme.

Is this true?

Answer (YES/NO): NO